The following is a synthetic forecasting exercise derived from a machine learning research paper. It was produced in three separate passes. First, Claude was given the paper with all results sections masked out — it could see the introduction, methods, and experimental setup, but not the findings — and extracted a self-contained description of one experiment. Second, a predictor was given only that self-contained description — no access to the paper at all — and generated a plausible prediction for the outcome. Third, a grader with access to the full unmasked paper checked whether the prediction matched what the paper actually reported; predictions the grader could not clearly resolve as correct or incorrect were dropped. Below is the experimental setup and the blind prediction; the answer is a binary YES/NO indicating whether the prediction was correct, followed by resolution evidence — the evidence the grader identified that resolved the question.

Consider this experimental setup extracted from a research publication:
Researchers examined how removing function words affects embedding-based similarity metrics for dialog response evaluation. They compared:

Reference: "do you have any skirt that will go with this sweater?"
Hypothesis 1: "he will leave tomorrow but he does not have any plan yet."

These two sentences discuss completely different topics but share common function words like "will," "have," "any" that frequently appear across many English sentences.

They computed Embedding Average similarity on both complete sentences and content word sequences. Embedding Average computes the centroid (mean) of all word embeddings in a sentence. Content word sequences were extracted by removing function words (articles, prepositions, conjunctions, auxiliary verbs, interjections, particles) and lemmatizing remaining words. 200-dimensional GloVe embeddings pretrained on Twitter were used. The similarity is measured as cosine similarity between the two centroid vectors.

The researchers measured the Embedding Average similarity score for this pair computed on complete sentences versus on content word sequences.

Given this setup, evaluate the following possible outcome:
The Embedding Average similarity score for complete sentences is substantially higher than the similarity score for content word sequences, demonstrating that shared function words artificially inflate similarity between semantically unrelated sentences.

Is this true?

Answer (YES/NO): YES